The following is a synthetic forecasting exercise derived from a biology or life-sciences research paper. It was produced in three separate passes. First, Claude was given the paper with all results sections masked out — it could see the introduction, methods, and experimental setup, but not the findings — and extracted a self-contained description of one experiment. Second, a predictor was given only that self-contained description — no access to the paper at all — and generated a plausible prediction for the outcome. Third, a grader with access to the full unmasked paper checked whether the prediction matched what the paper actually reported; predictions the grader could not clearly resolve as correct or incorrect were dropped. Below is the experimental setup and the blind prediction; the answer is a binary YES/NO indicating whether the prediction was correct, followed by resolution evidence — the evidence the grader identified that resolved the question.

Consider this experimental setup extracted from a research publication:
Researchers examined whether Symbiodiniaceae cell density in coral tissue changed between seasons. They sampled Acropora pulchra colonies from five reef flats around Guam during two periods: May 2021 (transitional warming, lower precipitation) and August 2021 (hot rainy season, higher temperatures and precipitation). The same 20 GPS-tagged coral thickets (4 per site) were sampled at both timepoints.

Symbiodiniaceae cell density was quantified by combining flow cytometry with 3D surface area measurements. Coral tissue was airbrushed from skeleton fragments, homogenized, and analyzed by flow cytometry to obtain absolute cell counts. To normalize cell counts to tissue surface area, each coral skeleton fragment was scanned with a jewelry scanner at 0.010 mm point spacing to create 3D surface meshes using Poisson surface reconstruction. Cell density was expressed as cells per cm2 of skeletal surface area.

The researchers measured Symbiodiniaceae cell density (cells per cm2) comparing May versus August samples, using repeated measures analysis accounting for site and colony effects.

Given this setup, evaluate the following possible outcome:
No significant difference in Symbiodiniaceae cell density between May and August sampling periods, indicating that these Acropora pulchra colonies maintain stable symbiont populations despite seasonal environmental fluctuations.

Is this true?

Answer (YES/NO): NO